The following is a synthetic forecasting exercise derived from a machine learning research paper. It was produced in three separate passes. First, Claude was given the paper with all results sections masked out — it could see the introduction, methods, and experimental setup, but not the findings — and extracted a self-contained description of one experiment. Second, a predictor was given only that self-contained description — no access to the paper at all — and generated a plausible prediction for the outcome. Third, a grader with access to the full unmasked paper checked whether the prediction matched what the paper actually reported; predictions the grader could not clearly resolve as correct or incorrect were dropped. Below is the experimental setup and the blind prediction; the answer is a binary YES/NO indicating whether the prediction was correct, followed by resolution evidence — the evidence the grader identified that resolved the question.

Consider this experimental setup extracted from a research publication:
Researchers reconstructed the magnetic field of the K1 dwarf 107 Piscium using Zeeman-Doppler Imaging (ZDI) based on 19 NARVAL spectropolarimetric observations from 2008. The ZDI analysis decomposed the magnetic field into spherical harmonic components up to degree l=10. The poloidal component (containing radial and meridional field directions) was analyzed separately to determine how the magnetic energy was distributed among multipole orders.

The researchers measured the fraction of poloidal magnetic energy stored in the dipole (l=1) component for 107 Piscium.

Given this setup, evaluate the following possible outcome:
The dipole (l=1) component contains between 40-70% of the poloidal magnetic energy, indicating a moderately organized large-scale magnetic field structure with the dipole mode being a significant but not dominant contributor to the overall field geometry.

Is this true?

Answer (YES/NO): NO